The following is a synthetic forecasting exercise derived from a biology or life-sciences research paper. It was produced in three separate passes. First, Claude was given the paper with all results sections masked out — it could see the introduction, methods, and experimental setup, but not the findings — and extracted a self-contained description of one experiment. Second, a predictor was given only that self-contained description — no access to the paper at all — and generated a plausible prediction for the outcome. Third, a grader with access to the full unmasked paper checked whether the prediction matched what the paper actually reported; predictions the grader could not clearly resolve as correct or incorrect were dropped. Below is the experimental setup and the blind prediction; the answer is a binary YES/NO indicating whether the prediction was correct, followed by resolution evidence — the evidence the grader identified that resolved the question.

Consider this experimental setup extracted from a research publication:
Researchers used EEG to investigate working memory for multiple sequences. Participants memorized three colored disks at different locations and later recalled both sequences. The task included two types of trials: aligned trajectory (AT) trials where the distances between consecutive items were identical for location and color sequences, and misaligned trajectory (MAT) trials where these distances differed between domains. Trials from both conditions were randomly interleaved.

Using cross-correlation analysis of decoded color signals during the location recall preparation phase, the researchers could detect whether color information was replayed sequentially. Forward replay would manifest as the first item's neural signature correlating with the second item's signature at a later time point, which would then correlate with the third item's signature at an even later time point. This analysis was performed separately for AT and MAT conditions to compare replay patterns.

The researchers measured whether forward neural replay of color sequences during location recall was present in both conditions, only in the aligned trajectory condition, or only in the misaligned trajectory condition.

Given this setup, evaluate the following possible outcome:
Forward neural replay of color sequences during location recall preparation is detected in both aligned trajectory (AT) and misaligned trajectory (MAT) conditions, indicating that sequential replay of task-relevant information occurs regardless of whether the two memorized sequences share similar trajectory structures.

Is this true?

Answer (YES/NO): NO